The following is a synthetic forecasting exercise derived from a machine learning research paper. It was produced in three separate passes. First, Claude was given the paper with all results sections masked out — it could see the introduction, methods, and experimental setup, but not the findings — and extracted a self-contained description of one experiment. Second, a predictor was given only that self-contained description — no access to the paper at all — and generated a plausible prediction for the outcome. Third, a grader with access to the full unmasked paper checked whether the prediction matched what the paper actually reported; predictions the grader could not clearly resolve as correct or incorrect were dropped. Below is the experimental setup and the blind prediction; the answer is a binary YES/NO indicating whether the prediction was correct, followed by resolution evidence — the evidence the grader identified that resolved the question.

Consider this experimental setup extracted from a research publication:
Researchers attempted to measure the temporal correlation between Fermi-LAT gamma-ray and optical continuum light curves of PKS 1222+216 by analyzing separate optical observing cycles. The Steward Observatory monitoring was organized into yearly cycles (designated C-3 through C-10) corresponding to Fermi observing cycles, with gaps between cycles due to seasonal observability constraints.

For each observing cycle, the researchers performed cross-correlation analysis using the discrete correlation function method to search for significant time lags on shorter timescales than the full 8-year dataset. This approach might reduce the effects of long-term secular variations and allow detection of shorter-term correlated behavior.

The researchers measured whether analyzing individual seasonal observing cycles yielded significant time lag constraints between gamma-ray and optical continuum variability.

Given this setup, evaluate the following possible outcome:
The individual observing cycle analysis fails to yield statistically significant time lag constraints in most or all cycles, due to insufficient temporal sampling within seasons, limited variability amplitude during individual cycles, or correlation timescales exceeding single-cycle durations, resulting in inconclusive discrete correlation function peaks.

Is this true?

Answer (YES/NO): YES